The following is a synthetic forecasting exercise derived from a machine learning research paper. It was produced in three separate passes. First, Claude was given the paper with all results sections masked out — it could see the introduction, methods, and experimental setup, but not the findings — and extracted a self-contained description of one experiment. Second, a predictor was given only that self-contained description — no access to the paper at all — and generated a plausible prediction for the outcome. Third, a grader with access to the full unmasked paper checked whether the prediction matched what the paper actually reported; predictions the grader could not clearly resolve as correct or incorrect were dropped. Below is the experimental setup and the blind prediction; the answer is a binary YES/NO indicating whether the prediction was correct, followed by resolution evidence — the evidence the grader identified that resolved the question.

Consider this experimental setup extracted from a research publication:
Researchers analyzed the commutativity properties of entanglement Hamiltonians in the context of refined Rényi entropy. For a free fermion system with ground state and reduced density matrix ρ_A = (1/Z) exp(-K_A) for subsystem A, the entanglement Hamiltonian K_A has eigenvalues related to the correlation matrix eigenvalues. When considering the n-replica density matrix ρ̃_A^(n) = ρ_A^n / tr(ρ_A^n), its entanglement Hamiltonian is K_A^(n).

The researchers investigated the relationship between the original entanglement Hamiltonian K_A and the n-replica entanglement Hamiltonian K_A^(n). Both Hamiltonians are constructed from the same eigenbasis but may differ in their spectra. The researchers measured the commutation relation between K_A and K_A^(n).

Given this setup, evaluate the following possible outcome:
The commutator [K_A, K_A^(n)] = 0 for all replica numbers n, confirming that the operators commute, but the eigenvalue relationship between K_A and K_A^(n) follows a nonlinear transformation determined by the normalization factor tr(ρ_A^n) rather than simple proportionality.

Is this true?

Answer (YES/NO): NO